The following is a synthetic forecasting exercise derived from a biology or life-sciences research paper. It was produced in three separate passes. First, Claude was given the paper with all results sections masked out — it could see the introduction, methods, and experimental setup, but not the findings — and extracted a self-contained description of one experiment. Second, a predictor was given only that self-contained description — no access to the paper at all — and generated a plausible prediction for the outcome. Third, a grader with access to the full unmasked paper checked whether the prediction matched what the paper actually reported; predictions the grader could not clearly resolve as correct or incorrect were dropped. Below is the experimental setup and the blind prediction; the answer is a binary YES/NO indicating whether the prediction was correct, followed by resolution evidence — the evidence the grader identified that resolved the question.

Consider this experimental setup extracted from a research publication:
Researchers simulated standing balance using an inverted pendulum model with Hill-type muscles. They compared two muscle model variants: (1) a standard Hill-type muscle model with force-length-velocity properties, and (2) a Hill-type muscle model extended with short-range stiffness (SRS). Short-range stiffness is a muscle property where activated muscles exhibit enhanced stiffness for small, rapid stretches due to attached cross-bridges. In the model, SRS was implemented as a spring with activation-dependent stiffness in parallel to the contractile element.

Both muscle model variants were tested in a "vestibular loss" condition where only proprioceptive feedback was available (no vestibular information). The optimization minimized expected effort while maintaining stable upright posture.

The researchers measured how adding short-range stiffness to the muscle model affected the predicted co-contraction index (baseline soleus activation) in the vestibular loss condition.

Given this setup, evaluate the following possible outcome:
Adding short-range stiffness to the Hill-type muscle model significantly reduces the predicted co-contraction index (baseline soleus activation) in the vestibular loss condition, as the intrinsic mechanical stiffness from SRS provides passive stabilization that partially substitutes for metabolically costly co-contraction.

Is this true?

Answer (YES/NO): NO